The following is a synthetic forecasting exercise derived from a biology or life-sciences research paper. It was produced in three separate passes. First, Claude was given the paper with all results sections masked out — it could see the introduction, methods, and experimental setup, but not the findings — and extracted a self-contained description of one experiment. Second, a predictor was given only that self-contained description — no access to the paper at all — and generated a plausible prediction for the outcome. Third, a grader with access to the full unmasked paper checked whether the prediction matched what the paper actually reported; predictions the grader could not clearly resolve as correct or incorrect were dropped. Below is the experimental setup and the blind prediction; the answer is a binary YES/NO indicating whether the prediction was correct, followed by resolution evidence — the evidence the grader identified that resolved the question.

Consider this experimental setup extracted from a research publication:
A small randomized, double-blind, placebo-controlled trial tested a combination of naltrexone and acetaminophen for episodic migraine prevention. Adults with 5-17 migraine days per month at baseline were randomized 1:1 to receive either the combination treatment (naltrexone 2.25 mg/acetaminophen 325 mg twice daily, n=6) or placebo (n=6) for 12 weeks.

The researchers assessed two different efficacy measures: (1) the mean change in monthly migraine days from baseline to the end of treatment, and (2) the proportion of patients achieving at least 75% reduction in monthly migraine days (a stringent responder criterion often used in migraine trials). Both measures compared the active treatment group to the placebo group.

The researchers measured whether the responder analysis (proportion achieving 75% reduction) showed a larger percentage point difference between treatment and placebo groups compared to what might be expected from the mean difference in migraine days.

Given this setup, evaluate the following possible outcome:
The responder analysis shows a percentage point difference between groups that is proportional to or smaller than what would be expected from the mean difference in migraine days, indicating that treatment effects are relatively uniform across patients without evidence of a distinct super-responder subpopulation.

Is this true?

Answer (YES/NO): NO